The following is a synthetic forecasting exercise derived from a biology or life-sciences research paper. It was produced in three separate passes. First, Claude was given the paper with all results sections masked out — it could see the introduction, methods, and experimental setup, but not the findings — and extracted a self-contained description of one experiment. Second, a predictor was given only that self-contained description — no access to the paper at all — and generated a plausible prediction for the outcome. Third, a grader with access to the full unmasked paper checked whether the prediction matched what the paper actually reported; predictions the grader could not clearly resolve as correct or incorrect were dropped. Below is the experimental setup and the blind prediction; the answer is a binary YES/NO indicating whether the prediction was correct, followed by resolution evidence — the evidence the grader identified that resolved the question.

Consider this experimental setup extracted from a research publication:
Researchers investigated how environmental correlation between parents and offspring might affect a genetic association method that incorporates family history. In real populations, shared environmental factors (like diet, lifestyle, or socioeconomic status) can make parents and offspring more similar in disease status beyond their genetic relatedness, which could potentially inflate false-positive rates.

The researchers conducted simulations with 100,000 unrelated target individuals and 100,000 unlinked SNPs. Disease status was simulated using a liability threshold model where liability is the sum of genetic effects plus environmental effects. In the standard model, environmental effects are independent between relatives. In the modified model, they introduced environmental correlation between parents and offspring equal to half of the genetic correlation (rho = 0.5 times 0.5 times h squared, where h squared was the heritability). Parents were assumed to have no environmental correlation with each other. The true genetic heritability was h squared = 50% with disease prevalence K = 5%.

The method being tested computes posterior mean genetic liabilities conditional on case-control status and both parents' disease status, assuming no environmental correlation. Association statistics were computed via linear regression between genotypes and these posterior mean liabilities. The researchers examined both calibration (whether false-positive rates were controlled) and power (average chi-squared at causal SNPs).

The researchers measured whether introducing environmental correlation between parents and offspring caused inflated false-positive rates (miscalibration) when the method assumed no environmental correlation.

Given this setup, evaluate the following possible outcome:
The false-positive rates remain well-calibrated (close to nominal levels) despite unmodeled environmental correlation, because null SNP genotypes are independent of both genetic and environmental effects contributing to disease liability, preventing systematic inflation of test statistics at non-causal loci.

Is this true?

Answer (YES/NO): YES